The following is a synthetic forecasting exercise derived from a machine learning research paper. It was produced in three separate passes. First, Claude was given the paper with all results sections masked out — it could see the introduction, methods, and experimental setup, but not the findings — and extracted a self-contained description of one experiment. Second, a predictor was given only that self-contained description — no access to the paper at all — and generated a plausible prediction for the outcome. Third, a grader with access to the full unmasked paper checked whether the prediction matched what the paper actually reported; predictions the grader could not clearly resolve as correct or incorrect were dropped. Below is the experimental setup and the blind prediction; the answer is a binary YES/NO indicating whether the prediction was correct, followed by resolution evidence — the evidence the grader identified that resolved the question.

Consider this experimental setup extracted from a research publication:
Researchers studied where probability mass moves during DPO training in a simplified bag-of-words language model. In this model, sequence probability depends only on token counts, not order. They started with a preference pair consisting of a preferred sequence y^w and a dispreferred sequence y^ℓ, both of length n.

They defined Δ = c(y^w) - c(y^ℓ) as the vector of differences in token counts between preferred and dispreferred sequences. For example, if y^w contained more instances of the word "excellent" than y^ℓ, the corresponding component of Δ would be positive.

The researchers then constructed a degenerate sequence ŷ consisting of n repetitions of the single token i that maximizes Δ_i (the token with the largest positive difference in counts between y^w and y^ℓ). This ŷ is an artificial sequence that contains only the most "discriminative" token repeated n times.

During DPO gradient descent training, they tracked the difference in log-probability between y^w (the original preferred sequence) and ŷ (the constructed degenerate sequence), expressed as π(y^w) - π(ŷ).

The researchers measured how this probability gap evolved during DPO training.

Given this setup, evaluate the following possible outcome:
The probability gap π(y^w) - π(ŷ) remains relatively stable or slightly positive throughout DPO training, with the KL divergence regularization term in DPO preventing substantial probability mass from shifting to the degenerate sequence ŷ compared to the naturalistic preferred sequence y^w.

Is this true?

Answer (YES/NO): NO